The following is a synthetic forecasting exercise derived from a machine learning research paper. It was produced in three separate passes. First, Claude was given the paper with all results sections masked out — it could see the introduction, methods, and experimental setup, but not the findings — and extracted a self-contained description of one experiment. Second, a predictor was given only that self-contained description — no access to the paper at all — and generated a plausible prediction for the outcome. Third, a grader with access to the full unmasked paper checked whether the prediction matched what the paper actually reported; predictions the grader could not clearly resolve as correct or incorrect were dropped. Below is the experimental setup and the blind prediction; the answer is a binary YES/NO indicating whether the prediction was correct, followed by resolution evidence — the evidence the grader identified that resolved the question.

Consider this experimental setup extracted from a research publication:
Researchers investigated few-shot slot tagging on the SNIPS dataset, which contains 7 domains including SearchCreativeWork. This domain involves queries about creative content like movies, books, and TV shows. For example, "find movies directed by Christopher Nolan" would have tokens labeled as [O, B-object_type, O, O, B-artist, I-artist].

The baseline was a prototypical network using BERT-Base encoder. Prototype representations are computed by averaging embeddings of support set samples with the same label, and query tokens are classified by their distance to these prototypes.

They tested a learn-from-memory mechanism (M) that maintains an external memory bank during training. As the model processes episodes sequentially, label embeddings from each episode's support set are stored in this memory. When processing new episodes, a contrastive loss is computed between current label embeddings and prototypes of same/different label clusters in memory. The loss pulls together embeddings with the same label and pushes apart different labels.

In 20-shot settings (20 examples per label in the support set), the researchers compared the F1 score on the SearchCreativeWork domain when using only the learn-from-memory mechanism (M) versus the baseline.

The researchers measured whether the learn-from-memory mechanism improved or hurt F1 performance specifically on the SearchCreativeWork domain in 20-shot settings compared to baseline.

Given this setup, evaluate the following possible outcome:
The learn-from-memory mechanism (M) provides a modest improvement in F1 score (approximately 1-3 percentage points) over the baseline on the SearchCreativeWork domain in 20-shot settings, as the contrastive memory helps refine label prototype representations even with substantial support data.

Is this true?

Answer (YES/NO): NO